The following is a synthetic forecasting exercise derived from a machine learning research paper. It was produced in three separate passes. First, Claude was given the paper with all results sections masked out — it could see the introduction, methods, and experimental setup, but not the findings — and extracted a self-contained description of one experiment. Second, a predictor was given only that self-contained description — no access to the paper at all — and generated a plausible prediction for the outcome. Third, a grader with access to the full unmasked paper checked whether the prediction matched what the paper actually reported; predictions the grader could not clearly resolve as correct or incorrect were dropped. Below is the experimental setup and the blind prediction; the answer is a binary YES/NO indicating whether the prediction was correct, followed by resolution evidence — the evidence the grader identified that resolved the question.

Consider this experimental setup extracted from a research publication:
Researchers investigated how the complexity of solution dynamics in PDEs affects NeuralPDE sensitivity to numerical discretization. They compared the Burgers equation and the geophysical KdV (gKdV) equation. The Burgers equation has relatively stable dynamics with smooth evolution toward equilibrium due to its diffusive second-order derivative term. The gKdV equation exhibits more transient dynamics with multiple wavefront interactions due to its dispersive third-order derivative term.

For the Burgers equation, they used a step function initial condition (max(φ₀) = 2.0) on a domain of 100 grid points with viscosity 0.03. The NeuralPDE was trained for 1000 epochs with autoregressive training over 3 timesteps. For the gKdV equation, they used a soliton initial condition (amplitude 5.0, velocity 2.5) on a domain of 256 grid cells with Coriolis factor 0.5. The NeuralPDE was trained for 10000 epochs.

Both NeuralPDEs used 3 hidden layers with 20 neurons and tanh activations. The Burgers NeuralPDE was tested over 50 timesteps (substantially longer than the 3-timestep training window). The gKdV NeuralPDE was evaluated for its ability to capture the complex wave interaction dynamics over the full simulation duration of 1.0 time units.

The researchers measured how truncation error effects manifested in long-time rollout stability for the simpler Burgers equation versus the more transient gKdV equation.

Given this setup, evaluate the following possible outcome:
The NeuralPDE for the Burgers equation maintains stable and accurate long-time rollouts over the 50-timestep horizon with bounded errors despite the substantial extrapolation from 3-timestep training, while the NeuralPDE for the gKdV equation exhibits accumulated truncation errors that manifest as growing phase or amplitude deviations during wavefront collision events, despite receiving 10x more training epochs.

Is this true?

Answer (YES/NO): YES